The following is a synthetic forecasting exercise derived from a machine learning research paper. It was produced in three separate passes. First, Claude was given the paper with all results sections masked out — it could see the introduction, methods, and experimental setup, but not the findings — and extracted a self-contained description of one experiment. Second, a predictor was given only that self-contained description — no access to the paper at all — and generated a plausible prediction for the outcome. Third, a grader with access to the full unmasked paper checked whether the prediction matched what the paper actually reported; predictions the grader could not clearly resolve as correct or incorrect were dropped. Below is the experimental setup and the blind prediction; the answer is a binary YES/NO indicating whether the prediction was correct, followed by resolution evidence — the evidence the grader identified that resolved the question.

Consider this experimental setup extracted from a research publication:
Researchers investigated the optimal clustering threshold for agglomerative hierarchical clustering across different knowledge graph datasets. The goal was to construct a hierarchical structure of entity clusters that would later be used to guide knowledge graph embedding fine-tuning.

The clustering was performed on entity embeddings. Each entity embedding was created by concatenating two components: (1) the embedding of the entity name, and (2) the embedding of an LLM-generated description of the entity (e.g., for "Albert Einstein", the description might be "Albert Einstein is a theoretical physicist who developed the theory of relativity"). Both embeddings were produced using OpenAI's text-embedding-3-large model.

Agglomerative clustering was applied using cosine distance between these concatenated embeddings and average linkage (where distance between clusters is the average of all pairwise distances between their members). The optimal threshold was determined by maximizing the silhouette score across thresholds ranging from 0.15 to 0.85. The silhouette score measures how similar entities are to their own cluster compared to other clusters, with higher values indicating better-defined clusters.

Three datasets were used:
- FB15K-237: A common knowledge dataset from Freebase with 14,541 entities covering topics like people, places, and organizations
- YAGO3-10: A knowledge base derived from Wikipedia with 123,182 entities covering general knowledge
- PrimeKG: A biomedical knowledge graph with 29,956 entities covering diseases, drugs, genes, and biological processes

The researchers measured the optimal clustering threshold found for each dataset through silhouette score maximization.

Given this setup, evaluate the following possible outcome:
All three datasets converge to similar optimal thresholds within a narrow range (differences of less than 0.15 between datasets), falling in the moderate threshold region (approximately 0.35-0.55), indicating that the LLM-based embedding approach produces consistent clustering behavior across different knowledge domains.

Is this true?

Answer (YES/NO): NO